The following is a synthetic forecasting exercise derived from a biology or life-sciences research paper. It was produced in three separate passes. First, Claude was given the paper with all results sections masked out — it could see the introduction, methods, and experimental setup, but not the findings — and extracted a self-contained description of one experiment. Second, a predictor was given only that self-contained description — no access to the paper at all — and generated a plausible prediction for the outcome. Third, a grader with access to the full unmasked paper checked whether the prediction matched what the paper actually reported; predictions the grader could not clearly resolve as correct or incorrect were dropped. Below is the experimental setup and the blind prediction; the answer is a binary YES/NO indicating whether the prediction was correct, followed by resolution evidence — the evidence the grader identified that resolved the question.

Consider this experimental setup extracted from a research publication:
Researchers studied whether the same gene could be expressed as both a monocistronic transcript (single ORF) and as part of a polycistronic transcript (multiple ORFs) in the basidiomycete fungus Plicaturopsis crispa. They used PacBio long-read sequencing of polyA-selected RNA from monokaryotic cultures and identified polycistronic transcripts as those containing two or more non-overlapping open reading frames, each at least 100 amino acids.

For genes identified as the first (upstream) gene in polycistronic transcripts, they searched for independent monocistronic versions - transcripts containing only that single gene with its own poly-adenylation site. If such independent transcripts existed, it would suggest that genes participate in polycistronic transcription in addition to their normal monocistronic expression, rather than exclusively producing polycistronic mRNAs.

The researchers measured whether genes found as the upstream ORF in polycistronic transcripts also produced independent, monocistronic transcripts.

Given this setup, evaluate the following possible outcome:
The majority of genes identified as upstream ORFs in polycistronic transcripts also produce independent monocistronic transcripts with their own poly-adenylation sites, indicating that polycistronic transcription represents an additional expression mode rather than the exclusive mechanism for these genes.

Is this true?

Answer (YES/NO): YES